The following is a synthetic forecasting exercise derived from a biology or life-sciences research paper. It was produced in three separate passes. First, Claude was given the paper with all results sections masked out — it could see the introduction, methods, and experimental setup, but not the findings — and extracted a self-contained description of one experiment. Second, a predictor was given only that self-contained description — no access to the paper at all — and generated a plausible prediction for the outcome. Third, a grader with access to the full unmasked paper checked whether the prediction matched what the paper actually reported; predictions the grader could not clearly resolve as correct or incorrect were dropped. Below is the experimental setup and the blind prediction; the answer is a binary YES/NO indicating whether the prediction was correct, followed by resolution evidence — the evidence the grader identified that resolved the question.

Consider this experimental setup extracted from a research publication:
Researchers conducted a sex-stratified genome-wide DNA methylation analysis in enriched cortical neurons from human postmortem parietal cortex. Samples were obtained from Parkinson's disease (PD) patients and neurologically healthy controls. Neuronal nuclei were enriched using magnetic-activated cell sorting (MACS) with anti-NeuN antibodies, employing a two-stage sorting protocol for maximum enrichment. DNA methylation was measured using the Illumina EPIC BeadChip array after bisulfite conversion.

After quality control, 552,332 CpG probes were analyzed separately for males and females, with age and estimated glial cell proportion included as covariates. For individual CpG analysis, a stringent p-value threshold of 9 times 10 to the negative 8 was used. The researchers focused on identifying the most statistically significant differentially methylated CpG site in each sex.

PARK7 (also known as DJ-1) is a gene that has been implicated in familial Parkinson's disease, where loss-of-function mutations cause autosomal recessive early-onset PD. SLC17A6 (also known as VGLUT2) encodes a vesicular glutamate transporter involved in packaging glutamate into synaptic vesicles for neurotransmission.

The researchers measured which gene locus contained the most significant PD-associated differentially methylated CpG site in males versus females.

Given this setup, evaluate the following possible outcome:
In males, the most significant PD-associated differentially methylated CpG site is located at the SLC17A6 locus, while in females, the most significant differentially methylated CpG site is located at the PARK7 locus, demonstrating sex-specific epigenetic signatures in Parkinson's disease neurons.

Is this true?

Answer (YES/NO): NO